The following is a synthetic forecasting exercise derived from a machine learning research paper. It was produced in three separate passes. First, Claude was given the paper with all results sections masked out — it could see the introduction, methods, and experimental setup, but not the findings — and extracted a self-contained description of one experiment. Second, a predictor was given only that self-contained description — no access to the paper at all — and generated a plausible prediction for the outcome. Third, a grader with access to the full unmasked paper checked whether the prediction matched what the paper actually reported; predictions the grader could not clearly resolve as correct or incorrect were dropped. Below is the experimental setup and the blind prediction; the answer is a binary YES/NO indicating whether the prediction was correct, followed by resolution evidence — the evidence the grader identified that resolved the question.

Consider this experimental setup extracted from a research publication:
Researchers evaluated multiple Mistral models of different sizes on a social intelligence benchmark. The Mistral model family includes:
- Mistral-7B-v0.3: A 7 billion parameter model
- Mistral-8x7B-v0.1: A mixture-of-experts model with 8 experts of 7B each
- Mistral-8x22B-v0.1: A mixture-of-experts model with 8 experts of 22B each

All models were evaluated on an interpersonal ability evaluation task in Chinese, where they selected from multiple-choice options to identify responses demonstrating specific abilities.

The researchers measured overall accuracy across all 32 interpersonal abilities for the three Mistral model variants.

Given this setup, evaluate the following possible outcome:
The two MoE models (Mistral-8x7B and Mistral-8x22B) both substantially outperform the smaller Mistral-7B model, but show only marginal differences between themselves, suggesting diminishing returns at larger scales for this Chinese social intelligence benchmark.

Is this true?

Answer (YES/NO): NO